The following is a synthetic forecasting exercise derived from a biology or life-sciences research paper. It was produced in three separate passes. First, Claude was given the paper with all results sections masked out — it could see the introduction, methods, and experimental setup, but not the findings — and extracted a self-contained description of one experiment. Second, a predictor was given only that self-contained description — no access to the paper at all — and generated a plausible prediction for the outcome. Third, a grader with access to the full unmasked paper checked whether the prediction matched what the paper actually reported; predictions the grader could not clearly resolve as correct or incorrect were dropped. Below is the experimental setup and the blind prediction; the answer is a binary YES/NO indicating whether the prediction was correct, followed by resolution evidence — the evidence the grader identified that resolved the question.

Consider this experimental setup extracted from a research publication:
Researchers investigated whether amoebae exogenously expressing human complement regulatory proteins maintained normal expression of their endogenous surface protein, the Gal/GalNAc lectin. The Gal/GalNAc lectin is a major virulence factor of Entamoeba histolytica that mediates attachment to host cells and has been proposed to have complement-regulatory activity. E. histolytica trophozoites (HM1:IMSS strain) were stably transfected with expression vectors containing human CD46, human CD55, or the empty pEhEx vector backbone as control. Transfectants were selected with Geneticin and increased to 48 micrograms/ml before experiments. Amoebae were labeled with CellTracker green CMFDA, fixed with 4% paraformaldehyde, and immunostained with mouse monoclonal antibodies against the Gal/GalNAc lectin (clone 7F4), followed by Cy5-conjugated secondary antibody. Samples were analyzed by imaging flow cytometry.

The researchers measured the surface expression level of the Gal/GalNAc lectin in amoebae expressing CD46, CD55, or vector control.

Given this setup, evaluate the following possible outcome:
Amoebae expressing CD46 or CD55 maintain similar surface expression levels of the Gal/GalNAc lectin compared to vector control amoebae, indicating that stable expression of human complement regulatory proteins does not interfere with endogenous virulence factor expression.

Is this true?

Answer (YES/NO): YES